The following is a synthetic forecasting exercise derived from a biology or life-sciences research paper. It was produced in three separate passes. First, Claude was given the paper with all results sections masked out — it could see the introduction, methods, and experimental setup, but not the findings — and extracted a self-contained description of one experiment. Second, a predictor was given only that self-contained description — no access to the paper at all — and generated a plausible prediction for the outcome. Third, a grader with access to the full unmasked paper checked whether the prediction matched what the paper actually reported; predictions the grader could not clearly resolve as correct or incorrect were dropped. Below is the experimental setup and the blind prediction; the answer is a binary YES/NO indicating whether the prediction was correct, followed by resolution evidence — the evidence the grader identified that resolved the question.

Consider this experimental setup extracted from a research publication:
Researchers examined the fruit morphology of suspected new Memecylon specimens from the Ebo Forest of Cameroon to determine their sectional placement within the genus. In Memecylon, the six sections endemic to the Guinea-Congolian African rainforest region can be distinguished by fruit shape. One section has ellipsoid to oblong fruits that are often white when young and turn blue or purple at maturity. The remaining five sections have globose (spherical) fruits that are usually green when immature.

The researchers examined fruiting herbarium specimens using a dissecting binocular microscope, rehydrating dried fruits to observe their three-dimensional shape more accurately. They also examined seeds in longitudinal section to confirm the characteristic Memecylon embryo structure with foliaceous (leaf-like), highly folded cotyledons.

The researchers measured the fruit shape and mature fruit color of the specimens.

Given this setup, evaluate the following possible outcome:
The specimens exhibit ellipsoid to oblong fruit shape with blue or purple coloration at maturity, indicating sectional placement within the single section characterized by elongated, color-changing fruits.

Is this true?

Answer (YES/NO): NO